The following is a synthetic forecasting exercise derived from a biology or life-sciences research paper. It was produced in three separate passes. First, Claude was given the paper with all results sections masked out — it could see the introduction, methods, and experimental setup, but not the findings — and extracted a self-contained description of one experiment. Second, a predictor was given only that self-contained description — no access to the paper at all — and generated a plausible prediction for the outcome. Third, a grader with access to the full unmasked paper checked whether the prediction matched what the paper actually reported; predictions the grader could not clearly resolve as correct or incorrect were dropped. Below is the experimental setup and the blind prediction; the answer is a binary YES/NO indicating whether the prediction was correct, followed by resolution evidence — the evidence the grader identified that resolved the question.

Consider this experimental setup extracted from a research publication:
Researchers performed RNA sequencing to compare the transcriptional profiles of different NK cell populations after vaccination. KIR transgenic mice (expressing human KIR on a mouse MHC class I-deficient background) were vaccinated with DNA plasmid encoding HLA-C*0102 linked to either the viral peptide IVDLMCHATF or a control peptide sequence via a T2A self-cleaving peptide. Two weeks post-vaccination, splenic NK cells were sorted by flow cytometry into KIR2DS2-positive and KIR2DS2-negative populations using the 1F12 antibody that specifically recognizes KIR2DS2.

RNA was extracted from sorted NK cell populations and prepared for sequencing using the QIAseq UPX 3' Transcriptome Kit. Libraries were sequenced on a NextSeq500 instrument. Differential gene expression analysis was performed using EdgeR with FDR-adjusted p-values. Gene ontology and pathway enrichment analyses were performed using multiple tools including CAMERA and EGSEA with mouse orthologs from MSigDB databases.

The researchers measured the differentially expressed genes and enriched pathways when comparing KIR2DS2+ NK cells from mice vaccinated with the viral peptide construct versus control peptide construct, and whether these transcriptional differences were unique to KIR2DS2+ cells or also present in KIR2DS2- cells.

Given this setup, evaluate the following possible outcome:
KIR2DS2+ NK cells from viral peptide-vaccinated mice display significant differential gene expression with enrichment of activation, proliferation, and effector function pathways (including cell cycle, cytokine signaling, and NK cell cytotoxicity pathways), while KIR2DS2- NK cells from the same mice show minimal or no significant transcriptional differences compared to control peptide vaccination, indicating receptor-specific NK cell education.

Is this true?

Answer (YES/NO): NO